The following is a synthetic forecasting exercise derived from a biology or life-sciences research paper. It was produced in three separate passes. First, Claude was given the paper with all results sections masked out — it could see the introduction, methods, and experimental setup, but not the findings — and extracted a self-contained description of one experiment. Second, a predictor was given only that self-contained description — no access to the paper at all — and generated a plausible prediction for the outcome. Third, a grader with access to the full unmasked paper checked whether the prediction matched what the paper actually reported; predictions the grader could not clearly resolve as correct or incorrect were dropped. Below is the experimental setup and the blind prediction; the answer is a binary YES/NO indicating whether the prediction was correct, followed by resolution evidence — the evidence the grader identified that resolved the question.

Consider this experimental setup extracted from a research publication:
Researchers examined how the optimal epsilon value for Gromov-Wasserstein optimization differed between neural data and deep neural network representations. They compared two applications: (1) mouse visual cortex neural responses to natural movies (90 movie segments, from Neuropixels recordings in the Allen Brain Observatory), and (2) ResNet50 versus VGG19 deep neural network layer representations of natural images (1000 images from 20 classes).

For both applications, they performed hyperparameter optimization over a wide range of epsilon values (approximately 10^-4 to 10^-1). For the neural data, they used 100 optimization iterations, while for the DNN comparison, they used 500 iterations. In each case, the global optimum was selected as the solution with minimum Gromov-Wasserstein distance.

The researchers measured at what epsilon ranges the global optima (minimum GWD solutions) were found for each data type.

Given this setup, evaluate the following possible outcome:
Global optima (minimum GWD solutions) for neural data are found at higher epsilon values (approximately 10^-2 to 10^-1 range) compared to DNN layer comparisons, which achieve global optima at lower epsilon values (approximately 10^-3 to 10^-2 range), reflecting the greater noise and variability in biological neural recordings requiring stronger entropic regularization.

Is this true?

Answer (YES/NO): NO